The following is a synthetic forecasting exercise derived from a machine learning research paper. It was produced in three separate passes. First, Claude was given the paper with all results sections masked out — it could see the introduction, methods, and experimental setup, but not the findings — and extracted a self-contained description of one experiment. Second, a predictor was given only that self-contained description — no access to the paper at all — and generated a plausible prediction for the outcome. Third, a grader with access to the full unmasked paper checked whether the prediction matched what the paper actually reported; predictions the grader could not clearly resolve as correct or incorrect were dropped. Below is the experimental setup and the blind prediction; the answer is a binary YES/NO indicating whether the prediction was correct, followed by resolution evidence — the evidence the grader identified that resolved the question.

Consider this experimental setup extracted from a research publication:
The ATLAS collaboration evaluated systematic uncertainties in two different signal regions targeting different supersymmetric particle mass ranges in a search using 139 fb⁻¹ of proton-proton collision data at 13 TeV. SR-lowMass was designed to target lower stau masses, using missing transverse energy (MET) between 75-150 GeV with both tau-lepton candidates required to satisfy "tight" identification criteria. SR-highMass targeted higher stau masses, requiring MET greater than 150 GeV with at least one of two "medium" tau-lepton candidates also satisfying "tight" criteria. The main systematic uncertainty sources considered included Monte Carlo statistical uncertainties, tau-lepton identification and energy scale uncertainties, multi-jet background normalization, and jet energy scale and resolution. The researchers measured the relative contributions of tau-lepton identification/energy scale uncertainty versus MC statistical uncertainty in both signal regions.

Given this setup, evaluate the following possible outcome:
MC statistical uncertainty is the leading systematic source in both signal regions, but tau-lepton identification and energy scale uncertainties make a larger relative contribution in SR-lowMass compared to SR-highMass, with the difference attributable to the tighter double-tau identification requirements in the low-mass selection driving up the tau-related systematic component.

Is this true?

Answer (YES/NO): NO